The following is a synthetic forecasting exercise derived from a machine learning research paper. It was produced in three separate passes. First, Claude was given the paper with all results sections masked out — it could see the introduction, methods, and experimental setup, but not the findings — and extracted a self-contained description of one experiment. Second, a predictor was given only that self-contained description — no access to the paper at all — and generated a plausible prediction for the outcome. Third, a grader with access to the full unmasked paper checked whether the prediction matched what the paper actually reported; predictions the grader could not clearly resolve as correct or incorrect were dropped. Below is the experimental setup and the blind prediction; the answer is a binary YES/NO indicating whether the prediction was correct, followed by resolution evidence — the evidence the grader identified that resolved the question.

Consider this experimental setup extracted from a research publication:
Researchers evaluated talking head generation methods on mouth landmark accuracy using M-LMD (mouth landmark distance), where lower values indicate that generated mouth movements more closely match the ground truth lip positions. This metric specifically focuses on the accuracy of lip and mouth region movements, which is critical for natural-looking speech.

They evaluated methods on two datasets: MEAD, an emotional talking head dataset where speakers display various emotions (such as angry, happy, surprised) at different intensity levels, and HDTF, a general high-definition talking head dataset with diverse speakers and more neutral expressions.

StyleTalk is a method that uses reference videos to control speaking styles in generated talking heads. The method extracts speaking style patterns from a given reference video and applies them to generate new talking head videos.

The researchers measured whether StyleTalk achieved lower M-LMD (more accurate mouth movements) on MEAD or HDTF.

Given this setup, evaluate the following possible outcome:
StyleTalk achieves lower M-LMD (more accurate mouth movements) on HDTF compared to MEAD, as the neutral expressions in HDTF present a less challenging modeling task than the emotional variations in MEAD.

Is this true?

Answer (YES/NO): YES